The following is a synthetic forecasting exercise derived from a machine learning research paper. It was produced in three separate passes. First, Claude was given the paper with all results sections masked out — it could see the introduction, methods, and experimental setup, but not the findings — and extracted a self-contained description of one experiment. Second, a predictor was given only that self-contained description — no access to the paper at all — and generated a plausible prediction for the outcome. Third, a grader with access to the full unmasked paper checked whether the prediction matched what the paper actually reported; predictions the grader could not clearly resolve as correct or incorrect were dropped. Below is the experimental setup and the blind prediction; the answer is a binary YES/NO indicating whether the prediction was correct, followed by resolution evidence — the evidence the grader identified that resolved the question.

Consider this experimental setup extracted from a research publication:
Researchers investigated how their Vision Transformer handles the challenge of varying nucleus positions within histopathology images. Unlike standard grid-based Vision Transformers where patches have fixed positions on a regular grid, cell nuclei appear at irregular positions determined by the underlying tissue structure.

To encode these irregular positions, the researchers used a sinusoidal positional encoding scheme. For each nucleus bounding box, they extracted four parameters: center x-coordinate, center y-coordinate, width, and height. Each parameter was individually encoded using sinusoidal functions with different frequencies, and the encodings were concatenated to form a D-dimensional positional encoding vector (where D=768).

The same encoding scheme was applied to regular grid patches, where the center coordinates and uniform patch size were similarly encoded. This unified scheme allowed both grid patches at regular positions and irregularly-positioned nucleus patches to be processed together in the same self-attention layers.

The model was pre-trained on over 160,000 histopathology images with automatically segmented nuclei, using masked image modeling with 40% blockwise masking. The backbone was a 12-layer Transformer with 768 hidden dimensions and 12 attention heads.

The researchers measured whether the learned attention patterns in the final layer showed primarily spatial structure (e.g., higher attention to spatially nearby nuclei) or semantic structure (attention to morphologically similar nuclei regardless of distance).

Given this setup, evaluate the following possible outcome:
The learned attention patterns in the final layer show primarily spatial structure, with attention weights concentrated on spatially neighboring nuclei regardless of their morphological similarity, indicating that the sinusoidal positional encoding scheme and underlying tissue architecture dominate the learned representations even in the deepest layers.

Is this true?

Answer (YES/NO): NO